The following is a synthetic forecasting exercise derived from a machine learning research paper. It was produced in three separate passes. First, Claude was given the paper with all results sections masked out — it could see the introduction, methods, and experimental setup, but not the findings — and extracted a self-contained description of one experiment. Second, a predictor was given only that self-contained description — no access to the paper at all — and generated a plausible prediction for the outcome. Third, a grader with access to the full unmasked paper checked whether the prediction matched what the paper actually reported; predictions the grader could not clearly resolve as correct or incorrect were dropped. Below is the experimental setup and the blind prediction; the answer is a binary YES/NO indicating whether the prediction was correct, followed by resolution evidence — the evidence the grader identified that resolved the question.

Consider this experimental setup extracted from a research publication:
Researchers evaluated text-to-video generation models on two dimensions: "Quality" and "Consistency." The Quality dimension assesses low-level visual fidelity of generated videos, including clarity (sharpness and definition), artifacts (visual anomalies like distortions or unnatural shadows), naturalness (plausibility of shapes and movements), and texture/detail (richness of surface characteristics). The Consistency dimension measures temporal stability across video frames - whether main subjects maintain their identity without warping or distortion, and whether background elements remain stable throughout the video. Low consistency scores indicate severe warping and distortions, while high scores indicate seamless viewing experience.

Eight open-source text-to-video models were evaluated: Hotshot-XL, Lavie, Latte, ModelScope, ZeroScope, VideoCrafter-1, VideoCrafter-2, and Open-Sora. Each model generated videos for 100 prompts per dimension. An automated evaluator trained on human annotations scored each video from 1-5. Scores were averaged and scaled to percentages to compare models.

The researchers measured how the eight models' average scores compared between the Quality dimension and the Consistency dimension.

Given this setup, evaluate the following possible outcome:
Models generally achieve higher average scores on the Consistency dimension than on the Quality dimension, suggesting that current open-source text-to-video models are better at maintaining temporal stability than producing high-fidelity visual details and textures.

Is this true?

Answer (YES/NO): YES